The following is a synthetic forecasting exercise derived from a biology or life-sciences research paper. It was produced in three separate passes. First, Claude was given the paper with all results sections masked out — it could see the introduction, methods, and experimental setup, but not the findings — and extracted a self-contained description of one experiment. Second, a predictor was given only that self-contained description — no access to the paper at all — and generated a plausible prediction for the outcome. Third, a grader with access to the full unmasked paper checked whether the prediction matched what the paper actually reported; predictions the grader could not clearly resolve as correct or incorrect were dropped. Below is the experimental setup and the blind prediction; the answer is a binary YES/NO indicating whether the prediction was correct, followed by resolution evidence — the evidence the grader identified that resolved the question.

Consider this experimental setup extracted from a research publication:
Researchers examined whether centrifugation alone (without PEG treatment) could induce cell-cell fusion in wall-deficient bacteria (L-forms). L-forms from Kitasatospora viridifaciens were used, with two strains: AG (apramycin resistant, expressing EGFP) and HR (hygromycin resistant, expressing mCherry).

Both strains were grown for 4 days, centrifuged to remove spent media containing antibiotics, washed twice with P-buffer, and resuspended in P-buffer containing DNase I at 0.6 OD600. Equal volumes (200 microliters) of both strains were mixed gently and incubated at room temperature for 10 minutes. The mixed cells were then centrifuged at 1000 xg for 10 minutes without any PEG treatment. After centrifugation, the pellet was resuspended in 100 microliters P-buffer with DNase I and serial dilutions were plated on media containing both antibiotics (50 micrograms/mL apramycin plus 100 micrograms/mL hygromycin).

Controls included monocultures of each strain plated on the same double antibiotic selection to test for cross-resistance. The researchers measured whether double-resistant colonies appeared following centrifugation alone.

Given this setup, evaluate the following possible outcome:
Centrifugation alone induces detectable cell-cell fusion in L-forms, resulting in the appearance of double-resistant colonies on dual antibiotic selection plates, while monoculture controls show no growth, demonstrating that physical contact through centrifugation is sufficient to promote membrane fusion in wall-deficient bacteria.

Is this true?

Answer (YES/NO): YES